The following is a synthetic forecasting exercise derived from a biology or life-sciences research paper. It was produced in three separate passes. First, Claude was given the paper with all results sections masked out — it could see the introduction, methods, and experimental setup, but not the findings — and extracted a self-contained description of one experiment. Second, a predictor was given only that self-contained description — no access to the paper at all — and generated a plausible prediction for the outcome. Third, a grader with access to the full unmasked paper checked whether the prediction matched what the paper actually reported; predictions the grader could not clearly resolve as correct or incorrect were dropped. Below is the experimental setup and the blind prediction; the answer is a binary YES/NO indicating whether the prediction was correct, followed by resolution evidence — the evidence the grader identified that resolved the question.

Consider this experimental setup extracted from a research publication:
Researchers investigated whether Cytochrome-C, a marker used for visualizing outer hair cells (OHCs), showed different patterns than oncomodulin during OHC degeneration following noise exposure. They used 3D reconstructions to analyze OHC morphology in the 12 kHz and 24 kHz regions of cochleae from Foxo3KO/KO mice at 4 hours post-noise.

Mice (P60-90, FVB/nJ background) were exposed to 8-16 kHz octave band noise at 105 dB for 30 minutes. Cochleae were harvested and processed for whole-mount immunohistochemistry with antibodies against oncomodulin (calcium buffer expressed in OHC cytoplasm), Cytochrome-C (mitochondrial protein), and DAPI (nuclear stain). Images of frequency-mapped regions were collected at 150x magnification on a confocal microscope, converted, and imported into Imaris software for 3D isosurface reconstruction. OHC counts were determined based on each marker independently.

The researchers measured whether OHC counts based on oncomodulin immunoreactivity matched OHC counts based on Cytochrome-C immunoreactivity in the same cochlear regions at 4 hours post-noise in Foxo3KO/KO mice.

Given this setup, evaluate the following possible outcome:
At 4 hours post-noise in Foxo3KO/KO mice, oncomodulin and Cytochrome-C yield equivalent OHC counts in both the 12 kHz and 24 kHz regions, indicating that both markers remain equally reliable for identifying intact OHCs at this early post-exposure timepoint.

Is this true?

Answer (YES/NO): NO